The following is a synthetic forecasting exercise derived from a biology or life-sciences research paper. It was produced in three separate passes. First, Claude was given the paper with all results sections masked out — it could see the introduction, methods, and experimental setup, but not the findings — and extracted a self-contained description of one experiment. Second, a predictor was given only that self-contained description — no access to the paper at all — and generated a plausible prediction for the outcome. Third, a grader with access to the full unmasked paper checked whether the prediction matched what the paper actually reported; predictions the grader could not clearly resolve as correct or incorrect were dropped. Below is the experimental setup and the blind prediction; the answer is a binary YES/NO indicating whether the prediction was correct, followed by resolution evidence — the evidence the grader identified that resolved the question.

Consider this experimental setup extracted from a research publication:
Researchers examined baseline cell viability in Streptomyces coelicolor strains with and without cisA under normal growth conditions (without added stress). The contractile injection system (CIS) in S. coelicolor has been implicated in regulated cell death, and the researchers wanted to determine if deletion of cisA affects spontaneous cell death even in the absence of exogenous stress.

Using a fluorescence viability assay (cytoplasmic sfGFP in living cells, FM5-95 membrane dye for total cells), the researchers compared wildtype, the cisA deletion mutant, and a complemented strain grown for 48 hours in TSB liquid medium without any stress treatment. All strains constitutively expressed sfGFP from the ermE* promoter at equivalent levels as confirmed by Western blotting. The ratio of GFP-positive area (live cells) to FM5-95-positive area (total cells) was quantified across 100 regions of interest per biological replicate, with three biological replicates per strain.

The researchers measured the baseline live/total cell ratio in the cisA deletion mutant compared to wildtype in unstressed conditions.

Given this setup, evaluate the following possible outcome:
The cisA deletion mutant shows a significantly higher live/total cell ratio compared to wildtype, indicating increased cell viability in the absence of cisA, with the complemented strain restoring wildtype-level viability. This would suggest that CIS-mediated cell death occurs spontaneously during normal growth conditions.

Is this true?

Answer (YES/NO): NO